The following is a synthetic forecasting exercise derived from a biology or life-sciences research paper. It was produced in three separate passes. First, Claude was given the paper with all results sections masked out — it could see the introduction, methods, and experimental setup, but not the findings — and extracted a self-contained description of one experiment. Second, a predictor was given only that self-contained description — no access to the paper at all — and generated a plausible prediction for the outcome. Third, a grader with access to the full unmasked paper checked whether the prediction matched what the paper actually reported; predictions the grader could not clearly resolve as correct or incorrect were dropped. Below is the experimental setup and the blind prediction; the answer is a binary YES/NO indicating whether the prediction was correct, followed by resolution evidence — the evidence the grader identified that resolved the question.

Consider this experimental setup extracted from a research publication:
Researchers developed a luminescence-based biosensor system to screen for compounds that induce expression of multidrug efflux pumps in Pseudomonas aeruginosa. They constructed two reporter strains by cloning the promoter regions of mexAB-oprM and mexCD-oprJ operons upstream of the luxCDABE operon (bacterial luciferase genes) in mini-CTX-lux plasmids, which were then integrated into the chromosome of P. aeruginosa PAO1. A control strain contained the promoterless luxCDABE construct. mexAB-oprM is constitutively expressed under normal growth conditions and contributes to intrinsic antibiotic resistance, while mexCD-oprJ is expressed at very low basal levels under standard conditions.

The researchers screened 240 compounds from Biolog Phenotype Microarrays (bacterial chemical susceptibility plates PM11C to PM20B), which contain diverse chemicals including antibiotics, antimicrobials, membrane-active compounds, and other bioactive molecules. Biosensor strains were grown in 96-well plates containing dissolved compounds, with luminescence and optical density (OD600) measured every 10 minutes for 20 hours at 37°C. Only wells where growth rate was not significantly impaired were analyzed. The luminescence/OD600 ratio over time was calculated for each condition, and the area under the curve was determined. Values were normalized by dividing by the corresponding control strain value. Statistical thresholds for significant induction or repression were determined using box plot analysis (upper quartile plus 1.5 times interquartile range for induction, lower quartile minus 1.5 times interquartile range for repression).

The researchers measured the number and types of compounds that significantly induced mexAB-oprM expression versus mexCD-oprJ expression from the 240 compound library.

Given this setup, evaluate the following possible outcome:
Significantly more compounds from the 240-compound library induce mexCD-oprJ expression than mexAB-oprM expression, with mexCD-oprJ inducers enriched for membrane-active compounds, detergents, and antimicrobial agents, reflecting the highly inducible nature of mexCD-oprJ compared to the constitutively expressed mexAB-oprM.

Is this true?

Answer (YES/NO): YES